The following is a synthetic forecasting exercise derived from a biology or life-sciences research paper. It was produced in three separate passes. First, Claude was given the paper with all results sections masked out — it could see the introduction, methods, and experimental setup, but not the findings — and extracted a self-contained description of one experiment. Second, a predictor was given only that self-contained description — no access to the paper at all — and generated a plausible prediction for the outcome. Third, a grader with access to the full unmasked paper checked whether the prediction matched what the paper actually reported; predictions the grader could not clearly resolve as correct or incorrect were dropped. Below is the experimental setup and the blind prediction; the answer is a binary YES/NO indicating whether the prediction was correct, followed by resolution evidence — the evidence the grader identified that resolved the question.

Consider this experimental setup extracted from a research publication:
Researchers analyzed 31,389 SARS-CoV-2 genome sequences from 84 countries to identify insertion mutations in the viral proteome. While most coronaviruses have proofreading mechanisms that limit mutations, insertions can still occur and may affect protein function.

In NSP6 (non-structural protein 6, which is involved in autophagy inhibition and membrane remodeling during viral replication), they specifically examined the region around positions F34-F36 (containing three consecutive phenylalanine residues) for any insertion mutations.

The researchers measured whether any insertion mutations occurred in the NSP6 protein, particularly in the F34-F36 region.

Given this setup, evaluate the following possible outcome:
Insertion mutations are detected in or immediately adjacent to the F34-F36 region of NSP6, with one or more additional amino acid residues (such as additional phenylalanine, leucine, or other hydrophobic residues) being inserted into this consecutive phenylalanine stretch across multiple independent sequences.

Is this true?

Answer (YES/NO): YES